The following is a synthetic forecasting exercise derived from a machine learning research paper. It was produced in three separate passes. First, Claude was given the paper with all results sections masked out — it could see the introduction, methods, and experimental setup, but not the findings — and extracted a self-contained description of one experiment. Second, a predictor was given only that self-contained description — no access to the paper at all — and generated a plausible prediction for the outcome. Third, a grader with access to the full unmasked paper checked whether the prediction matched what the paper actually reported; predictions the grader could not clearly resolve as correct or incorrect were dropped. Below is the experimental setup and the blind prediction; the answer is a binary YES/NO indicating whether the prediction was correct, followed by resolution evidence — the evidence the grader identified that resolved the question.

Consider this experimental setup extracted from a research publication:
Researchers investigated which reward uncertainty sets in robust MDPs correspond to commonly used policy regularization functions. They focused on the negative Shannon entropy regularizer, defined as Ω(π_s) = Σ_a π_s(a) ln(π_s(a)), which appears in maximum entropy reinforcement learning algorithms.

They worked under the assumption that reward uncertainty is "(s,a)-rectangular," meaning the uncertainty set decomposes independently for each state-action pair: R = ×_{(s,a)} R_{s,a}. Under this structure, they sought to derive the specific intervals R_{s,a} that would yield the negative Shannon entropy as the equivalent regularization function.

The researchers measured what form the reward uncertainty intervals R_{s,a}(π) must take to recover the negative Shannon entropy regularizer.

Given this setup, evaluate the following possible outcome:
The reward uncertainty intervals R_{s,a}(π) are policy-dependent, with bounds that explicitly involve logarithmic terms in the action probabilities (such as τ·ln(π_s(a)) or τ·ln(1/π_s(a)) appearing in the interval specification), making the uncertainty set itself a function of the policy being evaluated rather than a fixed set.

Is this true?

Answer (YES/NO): YES